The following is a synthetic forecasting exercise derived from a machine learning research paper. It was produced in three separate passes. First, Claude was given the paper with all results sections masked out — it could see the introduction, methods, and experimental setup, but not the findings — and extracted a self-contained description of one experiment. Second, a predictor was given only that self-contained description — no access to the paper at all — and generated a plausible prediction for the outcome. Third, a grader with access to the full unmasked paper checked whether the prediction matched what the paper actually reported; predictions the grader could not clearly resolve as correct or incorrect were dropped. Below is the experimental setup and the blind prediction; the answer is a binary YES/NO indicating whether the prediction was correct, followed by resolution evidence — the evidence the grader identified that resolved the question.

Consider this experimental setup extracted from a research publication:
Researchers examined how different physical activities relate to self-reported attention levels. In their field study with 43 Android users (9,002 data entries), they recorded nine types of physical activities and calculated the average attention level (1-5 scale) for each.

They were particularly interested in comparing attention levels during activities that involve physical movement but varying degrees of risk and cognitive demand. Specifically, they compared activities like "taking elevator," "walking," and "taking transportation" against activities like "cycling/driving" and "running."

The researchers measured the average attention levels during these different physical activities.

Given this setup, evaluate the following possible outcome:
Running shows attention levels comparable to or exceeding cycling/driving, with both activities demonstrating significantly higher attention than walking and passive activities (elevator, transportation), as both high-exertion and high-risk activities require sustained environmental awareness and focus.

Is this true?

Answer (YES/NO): YES